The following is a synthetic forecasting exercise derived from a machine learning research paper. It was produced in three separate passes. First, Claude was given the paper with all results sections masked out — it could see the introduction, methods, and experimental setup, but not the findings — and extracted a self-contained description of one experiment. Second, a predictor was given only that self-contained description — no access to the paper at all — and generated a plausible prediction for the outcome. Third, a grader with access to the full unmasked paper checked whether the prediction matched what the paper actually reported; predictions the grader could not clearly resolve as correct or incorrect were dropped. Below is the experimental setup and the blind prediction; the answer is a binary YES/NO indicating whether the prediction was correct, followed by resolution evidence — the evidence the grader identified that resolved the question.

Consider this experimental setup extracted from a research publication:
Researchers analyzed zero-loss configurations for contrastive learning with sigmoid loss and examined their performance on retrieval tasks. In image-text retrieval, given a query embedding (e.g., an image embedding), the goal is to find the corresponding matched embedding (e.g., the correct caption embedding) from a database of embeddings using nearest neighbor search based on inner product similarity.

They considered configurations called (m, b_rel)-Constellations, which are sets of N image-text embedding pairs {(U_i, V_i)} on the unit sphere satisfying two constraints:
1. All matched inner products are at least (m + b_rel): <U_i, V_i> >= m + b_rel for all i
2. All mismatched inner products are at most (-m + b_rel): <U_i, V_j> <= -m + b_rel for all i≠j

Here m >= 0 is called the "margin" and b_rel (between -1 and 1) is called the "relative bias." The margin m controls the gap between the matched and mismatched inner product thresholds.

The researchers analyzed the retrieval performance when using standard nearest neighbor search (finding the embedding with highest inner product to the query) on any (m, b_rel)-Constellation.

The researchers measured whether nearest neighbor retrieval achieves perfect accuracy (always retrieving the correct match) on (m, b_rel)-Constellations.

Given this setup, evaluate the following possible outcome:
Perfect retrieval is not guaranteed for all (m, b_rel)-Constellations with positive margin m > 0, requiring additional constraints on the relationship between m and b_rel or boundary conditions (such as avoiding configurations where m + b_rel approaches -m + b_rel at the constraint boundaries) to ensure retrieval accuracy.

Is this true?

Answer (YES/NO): NO